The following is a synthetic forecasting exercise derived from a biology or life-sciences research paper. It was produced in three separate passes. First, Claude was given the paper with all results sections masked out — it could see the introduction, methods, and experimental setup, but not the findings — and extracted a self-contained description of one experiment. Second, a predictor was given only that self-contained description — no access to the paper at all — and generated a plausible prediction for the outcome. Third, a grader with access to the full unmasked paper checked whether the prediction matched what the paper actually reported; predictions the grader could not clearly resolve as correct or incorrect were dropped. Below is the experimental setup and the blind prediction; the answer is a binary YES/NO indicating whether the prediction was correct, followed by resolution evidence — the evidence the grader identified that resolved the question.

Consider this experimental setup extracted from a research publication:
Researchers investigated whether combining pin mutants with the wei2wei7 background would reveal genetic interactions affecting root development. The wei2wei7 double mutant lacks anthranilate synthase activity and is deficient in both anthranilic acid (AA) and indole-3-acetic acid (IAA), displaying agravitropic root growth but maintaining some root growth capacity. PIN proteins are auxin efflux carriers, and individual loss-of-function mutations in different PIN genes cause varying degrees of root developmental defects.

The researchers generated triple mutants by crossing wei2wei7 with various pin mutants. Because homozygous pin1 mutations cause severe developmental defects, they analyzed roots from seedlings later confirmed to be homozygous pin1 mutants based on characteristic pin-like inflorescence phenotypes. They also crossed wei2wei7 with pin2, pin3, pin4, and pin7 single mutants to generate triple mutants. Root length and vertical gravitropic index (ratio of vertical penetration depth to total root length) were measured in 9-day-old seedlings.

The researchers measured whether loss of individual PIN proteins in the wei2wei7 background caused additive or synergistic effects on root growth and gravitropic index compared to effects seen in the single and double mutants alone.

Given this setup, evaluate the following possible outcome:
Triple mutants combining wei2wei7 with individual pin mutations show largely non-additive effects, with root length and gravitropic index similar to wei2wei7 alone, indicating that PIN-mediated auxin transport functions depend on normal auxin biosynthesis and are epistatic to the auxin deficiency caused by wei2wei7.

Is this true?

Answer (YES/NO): NO